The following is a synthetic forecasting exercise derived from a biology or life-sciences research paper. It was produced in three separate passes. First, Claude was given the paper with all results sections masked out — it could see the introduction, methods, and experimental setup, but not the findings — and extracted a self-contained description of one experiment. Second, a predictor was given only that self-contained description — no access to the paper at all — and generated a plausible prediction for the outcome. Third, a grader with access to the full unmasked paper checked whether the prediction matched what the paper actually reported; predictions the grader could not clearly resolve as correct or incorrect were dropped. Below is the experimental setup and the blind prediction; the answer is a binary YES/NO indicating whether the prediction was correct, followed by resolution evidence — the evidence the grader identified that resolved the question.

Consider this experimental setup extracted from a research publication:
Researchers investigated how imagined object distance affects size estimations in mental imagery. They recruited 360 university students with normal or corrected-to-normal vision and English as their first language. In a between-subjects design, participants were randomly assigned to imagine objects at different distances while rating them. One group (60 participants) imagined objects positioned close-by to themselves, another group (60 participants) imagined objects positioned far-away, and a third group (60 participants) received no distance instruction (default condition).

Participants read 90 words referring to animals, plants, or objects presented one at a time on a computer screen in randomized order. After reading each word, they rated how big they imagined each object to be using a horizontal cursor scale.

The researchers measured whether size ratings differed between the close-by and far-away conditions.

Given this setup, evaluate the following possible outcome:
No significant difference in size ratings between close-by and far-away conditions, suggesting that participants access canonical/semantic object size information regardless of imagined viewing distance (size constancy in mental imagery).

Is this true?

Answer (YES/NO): NO